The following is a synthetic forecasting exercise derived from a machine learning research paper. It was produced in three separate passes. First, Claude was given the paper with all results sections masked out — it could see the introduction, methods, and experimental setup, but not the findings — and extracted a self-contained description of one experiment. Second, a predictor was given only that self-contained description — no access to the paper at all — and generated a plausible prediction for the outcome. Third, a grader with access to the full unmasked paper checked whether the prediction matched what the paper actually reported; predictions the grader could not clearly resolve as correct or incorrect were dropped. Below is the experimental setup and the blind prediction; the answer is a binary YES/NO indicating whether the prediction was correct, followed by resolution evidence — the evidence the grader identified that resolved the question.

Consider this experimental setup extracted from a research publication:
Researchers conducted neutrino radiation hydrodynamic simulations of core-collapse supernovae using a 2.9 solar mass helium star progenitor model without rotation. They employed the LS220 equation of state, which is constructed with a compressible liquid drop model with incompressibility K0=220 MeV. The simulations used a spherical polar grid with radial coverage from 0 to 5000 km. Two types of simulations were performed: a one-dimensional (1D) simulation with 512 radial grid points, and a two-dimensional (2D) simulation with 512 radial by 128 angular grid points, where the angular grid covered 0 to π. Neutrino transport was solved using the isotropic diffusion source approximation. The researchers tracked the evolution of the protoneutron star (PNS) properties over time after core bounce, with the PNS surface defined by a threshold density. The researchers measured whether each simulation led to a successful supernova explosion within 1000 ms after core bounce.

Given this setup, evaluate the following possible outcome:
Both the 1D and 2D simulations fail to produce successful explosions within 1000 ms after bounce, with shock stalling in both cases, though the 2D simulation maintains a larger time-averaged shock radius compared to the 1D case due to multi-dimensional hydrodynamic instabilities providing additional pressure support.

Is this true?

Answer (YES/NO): NO